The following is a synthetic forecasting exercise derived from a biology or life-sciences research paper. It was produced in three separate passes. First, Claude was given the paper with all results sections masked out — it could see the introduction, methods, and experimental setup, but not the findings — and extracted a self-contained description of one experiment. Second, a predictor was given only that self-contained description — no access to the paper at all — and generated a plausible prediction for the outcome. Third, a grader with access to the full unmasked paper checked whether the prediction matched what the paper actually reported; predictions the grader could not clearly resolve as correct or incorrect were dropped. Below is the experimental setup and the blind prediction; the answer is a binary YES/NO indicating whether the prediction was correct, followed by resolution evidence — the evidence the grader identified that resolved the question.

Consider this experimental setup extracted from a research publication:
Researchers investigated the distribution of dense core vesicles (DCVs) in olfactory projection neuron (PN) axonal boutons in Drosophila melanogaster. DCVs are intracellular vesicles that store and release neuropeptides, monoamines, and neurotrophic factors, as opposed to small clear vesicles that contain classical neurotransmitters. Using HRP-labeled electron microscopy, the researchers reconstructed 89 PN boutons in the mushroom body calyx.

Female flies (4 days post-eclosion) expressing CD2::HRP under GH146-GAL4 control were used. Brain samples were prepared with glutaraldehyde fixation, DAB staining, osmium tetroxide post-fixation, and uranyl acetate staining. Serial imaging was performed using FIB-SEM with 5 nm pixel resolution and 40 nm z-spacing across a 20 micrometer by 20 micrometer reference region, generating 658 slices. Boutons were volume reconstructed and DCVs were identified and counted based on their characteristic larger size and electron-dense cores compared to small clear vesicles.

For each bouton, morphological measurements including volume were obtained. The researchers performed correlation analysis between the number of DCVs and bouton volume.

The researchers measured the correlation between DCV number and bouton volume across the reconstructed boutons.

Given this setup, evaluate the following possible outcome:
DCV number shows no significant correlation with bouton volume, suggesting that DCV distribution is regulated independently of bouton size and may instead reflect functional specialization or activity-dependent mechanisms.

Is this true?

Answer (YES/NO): NO